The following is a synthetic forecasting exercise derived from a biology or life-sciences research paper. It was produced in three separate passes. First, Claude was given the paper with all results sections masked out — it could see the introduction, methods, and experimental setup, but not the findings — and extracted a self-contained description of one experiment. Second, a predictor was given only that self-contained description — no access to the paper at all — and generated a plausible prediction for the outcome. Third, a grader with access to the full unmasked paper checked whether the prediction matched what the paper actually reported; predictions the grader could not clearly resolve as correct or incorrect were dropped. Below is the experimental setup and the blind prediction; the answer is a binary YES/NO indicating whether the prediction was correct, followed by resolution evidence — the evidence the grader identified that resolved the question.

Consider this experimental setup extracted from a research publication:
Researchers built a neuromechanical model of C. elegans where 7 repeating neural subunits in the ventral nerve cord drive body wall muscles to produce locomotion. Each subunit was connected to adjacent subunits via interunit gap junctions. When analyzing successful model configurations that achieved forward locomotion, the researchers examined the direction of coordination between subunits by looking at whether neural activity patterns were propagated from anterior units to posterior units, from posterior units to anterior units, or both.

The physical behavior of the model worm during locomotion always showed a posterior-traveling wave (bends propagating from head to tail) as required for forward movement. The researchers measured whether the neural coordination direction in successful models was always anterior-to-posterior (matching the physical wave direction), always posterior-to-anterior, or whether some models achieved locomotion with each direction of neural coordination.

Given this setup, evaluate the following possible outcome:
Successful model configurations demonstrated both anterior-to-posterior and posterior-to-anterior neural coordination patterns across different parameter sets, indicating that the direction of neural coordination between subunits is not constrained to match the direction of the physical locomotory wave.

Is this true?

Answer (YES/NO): YES